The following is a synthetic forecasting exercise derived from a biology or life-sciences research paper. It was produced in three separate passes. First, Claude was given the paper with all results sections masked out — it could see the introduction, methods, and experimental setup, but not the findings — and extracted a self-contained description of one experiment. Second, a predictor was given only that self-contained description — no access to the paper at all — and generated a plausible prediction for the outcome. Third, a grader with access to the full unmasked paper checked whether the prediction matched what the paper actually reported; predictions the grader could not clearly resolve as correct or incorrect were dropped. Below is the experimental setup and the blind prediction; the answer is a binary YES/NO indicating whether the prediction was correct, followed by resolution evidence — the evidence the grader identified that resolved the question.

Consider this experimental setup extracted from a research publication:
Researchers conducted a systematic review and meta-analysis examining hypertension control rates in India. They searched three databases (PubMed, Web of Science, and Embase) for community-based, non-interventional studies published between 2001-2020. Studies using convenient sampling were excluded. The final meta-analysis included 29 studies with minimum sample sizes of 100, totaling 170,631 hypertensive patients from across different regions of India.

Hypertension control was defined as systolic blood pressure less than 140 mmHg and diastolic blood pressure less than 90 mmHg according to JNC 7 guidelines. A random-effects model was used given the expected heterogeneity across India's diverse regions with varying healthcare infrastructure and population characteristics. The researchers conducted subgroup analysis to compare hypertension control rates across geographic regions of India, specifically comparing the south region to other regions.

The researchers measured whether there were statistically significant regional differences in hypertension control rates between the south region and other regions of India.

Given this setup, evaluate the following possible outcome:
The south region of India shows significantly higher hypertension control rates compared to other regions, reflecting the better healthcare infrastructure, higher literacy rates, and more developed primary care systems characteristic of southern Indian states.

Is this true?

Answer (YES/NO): YES